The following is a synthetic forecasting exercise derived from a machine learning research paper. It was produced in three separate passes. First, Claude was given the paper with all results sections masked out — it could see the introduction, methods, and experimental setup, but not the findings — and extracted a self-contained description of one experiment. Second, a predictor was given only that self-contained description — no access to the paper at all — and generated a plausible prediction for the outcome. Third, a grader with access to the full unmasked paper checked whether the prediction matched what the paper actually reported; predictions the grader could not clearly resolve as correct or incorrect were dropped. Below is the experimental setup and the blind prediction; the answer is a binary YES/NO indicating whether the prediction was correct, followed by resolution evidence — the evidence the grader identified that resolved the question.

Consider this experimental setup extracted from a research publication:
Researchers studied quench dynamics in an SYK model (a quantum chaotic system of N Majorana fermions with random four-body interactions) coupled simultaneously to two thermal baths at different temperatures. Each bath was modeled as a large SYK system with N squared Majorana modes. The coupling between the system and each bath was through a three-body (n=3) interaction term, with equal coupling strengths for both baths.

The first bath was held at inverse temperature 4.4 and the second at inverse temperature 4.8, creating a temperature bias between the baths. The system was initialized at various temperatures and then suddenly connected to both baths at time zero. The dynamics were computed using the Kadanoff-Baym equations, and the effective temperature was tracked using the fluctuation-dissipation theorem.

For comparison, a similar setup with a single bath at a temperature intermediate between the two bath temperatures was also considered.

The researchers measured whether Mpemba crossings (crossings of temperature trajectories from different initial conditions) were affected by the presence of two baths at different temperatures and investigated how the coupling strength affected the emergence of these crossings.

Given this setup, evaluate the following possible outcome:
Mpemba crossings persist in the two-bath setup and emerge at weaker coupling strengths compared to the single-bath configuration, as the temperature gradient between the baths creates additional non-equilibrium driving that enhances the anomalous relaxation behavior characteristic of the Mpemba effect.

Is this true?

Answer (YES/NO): NO